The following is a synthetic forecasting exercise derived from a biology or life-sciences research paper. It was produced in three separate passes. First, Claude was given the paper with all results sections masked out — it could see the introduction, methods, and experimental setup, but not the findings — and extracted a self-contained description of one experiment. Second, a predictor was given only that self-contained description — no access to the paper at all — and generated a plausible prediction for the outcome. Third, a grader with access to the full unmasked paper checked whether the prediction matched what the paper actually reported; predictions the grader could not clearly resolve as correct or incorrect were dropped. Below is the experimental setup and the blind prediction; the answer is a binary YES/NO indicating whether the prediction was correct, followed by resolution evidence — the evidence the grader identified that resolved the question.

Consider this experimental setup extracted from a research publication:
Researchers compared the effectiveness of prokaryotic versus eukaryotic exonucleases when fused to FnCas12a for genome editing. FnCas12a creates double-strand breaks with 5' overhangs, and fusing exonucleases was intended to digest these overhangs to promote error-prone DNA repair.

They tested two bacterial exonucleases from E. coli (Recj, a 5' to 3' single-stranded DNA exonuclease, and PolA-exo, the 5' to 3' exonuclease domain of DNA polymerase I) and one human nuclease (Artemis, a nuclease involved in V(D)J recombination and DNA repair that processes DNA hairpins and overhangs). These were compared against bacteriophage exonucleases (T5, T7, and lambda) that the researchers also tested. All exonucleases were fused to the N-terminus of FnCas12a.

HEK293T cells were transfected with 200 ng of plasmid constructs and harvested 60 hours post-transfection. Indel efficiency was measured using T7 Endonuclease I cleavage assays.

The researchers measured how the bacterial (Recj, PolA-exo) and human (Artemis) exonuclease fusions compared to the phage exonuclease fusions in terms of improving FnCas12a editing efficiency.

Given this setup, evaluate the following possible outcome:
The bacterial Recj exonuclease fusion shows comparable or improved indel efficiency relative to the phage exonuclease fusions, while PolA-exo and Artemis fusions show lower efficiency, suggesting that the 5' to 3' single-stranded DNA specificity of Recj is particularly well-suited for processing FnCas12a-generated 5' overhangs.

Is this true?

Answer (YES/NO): NO